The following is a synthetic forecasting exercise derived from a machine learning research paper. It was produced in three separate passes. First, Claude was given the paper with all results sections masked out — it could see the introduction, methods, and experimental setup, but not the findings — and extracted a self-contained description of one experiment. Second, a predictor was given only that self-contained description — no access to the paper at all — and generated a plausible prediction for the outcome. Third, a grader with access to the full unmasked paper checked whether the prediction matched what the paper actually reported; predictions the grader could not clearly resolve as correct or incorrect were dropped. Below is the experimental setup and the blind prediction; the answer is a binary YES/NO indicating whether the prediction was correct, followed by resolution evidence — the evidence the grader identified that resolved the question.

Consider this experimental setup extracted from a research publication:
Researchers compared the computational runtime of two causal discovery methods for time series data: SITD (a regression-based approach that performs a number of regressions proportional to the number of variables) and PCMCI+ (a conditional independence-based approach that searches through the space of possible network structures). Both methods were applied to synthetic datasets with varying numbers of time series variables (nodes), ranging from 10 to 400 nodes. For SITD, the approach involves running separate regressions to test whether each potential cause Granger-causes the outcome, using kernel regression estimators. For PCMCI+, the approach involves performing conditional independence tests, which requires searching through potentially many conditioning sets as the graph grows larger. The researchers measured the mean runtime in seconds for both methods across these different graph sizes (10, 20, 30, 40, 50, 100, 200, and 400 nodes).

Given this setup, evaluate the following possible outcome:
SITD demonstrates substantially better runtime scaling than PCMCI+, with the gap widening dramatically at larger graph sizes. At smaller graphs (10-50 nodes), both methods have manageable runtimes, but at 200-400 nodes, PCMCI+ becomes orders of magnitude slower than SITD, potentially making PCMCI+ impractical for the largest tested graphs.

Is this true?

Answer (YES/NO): YES